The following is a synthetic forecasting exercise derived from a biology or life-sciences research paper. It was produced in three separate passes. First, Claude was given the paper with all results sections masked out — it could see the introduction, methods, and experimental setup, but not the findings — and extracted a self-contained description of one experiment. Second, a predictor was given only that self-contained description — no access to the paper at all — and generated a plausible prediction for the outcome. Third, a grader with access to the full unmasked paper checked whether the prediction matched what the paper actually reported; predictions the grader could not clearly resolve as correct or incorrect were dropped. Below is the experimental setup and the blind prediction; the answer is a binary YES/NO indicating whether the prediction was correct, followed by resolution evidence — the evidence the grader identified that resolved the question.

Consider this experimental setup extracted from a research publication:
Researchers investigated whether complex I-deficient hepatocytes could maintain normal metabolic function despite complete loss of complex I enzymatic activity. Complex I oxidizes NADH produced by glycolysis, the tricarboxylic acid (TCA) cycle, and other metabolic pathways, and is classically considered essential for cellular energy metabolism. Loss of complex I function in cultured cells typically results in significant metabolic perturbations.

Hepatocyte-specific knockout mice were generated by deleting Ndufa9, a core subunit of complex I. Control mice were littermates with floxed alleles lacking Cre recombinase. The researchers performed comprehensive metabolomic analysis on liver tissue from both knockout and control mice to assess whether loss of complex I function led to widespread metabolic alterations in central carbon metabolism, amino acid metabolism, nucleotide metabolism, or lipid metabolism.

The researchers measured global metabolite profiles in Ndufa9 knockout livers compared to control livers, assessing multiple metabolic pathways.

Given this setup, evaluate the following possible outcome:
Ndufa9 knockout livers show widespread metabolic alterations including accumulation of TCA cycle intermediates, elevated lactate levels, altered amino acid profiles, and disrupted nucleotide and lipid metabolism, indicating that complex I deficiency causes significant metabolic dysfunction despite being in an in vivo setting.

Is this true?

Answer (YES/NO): NO